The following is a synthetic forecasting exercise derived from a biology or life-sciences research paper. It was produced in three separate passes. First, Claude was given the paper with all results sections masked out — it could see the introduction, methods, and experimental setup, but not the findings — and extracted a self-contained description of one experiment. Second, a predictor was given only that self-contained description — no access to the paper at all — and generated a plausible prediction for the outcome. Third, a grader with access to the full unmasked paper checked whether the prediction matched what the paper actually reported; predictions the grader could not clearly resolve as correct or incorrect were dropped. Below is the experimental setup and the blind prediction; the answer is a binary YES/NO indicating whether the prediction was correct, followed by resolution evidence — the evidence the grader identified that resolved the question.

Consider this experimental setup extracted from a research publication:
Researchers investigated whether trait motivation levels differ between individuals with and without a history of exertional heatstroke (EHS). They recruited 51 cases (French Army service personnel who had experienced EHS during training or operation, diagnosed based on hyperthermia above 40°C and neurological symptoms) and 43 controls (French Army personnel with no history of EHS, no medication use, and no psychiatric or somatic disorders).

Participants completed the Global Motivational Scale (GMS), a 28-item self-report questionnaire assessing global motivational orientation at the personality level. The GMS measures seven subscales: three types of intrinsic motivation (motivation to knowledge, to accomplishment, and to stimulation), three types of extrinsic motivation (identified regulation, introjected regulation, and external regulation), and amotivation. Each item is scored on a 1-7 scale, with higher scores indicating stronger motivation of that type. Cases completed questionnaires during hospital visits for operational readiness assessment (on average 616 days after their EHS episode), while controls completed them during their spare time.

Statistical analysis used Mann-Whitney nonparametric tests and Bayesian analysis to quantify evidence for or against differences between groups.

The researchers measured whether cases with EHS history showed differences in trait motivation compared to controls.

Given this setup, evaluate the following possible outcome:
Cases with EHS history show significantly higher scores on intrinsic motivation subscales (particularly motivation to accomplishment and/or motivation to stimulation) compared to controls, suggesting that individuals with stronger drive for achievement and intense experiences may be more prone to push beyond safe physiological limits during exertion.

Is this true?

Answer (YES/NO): NO